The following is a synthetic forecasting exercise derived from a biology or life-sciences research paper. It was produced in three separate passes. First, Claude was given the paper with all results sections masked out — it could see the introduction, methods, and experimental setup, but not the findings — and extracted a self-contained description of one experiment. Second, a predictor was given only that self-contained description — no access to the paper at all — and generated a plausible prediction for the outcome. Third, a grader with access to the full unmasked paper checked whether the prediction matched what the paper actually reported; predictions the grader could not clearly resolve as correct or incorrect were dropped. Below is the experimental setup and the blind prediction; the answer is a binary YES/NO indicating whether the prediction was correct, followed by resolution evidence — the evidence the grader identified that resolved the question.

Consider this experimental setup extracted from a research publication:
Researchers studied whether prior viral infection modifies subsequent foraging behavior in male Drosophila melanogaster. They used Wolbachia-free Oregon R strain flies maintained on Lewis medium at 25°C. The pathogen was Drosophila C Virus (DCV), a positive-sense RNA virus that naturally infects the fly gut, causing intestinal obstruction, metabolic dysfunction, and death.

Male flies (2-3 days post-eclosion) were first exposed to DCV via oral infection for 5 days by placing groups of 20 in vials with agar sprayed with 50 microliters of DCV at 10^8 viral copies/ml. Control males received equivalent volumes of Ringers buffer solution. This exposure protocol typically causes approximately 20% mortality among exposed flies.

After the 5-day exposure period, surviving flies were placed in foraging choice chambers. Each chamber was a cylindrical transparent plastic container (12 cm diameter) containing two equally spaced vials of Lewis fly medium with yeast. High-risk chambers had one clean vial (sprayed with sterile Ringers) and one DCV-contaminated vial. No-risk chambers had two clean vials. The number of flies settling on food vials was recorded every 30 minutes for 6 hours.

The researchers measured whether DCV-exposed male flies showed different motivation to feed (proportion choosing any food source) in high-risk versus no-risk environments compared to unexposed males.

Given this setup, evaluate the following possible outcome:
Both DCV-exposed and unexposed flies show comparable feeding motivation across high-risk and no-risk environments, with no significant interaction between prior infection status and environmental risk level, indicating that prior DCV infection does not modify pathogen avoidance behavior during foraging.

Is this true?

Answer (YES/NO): YES